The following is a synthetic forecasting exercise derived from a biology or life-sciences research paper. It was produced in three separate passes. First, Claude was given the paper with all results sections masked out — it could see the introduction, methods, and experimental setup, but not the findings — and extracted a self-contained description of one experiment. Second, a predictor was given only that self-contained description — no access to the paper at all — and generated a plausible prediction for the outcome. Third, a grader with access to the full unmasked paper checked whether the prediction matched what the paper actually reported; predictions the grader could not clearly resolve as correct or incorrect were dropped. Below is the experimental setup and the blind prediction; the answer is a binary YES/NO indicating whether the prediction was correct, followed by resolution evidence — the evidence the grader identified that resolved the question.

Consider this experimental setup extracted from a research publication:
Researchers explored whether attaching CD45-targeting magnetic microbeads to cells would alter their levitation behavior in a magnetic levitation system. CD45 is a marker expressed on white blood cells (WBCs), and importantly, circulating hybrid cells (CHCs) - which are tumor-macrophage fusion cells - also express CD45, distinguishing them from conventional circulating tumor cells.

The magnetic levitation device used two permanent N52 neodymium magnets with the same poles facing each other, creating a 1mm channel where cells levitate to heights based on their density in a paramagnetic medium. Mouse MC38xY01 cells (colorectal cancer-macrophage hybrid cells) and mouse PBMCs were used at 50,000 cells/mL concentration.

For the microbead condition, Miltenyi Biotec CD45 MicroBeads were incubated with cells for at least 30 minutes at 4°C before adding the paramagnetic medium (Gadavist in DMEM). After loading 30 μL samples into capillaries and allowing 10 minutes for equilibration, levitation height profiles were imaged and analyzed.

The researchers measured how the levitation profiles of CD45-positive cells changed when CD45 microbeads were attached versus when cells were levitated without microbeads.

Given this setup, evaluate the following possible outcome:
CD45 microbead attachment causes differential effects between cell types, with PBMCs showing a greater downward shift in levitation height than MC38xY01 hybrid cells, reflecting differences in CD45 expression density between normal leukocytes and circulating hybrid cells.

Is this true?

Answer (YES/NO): NO